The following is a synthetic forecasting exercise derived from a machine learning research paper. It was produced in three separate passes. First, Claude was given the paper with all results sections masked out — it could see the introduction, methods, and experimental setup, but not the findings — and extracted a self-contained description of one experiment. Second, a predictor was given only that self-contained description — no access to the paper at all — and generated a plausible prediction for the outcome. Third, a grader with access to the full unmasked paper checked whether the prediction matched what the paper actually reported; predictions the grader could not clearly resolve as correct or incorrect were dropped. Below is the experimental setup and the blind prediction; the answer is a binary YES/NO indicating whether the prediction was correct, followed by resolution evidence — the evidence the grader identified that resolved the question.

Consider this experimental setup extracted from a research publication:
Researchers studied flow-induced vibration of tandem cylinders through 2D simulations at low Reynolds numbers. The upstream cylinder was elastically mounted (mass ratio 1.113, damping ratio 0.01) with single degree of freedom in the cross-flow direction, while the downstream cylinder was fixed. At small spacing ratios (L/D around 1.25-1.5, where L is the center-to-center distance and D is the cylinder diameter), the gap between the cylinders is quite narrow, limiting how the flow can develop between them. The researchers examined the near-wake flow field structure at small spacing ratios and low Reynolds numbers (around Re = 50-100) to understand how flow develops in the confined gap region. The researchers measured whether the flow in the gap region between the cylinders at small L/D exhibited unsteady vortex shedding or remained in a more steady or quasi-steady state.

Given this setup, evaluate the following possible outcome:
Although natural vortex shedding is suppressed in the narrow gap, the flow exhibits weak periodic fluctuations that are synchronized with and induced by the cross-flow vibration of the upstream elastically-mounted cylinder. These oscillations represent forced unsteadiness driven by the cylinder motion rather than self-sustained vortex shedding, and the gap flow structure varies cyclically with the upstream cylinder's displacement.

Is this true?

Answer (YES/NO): NO